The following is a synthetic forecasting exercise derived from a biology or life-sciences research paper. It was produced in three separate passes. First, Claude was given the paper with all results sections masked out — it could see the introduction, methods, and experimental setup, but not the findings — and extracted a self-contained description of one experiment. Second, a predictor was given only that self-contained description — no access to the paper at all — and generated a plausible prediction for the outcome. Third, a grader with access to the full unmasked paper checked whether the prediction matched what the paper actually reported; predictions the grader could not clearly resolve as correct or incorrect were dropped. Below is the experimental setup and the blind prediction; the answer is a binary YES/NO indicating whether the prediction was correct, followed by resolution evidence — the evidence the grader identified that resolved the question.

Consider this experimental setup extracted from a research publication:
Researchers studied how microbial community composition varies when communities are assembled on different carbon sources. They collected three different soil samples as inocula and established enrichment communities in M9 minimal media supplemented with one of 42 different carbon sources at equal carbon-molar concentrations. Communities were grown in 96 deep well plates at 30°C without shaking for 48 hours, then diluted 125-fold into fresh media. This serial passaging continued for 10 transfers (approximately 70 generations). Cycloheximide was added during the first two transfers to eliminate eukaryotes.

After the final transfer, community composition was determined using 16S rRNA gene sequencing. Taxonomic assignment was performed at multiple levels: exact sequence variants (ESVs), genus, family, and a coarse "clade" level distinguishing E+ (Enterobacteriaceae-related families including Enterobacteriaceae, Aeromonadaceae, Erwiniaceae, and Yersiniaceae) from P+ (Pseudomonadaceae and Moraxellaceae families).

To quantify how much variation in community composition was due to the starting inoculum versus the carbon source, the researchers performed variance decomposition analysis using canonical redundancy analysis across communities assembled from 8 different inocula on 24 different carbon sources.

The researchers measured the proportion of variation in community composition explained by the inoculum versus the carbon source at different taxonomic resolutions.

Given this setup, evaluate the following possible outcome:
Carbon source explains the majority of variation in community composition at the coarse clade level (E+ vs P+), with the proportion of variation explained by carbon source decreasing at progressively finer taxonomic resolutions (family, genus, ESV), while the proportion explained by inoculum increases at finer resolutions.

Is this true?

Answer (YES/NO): YES